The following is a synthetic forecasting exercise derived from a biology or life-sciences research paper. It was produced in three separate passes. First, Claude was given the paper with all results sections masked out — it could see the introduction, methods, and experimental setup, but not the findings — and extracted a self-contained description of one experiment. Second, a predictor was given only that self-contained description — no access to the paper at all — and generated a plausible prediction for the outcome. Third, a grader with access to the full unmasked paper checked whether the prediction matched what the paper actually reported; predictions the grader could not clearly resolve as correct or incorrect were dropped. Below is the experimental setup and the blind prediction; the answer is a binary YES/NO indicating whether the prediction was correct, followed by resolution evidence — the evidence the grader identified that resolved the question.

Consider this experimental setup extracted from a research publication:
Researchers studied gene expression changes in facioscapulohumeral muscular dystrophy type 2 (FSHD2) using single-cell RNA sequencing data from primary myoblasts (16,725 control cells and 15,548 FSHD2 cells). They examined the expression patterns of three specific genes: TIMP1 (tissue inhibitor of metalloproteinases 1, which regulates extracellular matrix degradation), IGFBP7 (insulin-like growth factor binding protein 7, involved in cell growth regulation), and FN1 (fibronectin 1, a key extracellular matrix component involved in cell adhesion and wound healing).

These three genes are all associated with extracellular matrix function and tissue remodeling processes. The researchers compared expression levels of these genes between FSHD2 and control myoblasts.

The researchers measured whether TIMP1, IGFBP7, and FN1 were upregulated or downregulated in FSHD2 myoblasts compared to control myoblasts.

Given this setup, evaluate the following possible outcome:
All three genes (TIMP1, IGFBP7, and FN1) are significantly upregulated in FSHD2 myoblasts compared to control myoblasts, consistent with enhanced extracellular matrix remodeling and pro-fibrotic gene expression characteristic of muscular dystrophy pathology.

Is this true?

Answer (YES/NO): YES